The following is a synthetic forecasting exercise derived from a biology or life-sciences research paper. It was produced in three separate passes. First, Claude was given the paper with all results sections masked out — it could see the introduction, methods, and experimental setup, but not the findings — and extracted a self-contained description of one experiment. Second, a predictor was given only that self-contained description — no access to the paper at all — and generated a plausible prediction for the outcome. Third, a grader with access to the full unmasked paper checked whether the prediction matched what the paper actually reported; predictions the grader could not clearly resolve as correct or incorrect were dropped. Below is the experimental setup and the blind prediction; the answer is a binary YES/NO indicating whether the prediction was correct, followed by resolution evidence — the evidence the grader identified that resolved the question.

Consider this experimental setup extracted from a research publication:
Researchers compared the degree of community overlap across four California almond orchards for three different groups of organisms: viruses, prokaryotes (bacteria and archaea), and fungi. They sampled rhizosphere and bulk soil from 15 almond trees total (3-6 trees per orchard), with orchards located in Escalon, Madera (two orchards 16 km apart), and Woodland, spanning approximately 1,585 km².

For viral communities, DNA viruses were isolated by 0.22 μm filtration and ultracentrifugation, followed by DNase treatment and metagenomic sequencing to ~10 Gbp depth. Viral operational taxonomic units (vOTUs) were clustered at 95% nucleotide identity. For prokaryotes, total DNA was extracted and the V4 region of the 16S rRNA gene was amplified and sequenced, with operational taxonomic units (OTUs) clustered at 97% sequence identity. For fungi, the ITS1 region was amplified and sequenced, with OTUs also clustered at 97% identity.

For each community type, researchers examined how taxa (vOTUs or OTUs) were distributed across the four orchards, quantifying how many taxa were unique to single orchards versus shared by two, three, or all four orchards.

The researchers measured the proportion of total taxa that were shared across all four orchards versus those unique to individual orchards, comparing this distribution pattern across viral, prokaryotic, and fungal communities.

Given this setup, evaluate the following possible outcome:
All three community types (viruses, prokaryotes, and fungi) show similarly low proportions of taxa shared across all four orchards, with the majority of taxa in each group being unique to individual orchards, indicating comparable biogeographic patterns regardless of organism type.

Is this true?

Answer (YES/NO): NO